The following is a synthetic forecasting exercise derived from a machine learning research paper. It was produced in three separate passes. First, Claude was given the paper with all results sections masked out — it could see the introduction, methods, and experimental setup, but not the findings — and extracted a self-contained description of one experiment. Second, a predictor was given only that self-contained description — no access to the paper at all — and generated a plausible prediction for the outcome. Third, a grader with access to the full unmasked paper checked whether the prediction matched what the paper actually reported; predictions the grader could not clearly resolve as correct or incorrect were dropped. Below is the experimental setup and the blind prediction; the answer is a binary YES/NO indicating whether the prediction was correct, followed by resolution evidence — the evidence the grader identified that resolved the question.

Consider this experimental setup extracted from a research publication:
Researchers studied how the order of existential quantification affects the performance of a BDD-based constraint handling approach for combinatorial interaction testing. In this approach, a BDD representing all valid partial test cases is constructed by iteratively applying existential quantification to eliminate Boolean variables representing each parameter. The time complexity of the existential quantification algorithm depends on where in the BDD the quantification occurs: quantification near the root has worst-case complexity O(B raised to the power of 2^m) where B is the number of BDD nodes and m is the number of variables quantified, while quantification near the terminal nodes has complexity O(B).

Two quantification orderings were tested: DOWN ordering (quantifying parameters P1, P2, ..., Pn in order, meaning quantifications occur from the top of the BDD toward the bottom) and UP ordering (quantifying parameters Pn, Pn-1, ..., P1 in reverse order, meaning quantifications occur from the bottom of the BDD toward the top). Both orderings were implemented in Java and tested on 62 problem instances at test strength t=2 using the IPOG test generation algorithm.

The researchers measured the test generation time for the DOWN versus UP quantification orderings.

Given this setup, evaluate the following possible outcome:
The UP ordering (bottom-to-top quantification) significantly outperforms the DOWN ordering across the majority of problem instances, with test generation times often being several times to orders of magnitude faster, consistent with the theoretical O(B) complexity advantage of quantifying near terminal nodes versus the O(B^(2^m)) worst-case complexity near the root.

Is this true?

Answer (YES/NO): NO